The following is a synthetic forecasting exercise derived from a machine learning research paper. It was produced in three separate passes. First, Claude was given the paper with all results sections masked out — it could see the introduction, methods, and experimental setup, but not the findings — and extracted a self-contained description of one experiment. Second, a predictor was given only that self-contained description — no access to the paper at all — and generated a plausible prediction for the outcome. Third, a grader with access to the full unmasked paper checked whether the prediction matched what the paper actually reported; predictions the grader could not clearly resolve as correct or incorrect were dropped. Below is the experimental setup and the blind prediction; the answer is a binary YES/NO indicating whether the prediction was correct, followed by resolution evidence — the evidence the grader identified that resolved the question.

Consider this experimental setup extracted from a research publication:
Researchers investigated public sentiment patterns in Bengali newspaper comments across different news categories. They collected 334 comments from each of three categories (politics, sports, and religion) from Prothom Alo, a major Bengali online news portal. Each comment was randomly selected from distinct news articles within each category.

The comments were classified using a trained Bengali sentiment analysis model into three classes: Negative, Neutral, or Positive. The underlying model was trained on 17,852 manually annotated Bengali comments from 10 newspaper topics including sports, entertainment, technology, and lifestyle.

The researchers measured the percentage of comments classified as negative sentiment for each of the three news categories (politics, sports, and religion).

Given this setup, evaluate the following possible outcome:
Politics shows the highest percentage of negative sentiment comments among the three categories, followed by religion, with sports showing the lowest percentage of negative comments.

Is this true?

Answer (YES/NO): NO